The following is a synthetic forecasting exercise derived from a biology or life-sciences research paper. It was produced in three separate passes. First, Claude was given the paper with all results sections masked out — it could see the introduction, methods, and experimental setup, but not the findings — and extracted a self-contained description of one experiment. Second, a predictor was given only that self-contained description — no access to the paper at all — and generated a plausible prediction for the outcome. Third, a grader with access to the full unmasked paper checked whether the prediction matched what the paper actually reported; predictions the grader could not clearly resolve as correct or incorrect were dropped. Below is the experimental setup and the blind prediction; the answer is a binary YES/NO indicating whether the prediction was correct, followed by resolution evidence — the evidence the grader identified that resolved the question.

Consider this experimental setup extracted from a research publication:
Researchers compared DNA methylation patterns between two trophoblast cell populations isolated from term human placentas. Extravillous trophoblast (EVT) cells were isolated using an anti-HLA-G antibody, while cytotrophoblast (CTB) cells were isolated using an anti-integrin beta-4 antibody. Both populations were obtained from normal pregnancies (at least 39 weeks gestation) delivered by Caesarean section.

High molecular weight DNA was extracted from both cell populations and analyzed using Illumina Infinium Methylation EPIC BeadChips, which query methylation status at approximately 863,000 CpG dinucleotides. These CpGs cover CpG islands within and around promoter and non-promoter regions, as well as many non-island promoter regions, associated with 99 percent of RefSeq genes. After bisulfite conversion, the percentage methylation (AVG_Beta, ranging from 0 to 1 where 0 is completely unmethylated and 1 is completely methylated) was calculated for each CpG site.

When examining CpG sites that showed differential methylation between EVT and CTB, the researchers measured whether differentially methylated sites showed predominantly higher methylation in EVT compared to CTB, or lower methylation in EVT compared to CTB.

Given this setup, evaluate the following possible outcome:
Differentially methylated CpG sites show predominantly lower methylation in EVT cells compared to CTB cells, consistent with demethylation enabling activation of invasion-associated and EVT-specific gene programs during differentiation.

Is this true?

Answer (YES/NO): YES